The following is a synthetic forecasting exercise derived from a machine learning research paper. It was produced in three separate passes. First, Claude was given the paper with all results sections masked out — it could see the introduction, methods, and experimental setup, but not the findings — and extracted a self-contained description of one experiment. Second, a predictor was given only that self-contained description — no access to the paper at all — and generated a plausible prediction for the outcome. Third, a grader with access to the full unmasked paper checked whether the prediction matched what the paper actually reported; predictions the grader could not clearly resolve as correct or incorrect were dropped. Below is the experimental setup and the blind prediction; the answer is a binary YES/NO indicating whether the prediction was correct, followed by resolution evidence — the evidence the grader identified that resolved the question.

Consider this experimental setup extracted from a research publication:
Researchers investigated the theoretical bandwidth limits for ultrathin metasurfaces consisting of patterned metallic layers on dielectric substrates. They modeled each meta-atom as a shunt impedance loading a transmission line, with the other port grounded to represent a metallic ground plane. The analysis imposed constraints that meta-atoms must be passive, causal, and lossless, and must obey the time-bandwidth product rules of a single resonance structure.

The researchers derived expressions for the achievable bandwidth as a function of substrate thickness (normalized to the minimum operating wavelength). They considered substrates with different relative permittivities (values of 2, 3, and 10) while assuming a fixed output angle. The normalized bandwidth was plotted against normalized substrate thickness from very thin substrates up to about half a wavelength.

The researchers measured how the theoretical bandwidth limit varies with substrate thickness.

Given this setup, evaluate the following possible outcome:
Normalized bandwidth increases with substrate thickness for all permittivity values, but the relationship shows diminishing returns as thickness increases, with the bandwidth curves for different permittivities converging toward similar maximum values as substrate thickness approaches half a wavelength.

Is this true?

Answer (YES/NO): NO